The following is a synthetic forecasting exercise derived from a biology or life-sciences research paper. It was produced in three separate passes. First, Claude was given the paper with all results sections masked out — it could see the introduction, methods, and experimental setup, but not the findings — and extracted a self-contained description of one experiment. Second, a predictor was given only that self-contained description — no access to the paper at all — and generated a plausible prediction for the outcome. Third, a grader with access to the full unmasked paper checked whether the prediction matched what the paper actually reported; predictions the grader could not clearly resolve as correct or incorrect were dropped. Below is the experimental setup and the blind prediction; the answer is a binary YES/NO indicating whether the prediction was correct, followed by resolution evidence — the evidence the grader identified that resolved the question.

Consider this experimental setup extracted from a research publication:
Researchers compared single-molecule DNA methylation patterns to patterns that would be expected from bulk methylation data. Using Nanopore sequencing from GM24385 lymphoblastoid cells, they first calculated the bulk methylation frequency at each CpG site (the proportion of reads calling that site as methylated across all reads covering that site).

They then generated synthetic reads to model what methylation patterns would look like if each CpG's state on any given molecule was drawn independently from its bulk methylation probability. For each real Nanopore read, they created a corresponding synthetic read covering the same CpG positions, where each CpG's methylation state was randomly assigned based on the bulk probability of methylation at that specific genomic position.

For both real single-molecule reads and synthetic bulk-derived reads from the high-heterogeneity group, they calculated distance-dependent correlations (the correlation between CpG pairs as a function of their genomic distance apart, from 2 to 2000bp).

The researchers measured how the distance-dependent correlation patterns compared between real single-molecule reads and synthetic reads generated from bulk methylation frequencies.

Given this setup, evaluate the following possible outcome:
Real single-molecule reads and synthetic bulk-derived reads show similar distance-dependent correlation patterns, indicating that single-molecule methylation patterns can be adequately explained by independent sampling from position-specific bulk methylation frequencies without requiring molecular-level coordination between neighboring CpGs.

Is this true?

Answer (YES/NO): NO